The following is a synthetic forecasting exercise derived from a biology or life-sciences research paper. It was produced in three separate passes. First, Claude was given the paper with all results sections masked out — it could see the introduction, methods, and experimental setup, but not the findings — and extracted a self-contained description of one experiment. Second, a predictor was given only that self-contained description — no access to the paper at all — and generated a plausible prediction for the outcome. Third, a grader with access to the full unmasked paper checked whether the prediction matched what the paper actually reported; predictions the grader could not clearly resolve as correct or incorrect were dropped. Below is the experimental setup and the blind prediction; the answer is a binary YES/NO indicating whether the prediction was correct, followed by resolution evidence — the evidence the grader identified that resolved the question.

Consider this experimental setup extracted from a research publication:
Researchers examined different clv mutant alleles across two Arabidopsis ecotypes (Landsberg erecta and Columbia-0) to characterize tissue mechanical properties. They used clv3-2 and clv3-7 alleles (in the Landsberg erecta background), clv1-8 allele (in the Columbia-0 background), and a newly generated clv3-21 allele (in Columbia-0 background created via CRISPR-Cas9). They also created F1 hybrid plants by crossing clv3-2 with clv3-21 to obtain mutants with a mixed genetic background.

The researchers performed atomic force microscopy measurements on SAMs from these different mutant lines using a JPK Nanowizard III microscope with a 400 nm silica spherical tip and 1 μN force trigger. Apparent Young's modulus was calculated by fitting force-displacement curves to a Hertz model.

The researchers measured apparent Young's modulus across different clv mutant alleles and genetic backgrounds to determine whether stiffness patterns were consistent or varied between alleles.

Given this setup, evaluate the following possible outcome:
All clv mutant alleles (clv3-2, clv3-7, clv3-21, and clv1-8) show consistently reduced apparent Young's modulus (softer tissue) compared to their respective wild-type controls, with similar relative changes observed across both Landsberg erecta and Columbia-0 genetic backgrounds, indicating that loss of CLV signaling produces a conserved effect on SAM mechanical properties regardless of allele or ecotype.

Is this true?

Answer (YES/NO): NO